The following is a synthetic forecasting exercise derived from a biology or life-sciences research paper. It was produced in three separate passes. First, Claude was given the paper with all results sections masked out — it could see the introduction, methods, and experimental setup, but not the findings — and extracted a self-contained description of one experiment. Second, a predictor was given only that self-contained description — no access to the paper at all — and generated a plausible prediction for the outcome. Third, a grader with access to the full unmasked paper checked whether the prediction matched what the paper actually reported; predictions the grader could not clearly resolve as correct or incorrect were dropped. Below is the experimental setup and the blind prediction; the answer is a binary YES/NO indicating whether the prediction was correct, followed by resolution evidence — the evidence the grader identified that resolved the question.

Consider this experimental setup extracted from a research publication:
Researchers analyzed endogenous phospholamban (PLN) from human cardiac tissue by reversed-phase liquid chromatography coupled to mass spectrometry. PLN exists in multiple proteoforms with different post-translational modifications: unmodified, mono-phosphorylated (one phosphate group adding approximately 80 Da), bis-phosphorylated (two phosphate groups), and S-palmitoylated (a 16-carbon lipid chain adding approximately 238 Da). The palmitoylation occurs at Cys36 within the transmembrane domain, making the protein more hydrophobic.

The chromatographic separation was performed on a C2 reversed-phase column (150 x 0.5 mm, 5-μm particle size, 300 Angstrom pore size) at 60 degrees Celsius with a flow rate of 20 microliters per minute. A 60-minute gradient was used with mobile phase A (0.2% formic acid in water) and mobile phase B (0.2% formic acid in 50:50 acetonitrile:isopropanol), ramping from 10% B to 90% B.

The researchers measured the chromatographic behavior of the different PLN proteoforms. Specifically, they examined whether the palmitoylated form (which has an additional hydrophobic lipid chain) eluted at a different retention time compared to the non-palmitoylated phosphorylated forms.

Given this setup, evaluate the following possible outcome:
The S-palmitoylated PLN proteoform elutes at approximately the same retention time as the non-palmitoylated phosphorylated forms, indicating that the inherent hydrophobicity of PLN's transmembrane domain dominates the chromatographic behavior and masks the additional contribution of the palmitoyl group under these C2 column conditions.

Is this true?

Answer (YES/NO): NO